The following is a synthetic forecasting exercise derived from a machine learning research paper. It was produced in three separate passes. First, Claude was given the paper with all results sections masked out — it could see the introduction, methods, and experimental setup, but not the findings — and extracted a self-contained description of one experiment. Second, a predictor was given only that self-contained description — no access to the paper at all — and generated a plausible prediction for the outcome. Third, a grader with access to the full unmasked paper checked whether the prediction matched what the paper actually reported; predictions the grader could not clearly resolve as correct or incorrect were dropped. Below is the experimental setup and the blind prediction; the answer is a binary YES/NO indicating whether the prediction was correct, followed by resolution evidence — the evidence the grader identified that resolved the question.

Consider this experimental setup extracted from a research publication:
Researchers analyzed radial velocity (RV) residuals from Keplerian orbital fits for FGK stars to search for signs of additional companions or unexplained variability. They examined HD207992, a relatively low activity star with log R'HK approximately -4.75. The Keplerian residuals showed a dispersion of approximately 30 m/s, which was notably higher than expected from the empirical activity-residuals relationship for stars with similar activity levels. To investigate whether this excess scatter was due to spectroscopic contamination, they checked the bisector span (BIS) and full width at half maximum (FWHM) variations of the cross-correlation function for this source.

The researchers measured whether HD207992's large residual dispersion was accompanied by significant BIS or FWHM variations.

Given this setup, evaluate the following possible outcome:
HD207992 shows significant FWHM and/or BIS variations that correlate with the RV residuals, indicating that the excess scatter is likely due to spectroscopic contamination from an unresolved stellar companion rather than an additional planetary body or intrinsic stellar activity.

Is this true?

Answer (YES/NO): NO